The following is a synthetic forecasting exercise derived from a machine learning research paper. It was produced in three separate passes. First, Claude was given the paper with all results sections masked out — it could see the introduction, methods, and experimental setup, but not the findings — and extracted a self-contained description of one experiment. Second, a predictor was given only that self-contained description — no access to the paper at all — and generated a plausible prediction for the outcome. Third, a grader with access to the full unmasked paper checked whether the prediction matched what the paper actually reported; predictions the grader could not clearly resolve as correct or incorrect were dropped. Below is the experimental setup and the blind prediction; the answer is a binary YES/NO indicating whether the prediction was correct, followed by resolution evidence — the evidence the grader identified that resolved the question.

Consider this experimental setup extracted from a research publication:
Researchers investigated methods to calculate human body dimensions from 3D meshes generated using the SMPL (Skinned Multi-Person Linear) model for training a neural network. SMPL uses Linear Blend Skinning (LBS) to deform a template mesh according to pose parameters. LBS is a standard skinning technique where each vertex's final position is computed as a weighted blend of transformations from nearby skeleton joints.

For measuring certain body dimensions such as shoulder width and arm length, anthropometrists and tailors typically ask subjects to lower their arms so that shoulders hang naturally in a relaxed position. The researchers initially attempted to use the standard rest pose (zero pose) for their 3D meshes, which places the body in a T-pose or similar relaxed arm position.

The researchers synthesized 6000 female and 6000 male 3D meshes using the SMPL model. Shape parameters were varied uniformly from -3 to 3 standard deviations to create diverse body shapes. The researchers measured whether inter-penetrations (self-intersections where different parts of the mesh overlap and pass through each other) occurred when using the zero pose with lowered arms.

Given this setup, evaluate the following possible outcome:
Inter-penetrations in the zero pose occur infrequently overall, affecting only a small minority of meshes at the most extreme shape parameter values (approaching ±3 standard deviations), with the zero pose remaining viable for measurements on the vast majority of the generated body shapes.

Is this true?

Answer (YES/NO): NO